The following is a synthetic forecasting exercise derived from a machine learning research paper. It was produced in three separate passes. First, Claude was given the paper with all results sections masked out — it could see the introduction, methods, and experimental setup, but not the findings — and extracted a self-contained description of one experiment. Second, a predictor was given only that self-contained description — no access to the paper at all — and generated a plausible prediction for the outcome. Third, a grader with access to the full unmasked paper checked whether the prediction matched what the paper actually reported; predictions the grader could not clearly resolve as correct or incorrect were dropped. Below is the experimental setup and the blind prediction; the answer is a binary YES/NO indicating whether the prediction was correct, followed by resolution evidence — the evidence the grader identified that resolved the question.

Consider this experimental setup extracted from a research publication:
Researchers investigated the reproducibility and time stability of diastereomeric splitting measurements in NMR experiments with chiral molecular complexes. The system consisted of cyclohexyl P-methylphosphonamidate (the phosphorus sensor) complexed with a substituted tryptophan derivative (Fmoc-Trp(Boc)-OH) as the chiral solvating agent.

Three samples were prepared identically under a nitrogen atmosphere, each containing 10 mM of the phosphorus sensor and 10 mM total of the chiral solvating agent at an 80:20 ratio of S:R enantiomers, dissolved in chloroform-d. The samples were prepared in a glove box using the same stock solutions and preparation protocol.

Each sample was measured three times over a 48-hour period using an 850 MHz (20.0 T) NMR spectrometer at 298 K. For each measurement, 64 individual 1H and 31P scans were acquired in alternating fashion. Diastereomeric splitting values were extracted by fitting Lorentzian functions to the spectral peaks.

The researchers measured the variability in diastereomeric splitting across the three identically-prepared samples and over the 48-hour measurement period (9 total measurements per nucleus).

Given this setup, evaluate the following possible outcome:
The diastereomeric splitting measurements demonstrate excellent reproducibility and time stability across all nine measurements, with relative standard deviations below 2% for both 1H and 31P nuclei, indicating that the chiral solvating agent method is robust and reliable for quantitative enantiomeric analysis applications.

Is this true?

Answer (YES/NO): NO